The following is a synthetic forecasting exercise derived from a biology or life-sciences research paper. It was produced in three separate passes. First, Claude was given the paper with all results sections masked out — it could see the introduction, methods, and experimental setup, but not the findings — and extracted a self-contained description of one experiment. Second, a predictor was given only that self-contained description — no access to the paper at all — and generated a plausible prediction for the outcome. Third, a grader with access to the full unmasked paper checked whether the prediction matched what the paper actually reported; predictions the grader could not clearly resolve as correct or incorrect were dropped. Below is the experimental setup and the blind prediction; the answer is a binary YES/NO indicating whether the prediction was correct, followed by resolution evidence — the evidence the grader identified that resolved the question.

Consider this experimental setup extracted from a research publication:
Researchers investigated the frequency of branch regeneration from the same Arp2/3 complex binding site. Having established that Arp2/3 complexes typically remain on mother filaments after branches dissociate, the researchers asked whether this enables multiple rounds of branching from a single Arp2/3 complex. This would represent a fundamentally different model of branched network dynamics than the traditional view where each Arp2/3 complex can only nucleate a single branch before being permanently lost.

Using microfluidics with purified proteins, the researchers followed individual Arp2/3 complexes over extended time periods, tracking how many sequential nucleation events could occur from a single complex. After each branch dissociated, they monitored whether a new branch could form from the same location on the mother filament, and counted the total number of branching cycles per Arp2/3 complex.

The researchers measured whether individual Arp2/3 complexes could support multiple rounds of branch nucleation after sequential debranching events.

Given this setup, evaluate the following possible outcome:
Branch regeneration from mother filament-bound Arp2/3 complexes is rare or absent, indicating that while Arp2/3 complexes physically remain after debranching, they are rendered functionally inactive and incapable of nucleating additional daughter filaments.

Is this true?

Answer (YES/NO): NO